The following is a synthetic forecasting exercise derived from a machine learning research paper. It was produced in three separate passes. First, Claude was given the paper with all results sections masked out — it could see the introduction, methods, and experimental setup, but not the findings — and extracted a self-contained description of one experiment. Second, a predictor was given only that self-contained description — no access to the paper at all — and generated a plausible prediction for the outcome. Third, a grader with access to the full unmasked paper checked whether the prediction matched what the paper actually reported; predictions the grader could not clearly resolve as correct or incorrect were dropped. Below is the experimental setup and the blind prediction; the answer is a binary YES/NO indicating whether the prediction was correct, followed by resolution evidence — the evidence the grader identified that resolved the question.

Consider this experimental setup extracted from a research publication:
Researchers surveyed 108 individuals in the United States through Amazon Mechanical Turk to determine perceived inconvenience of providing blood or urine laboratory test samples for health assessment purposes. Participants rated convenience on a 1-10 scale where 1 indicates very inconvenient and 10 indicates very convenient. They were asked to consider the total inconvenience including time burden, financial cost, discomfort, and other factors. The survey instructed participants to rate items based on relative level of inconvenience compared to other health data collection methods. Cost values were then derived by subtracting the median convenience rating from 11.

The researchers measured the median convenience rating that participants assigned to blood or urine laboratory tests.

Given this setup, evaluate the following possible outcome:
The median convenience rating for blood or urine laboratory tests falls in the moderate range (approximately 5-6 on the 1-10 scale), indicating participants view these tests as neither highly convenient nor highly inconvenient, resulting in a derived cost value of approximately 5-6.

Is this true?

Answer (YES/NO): NO